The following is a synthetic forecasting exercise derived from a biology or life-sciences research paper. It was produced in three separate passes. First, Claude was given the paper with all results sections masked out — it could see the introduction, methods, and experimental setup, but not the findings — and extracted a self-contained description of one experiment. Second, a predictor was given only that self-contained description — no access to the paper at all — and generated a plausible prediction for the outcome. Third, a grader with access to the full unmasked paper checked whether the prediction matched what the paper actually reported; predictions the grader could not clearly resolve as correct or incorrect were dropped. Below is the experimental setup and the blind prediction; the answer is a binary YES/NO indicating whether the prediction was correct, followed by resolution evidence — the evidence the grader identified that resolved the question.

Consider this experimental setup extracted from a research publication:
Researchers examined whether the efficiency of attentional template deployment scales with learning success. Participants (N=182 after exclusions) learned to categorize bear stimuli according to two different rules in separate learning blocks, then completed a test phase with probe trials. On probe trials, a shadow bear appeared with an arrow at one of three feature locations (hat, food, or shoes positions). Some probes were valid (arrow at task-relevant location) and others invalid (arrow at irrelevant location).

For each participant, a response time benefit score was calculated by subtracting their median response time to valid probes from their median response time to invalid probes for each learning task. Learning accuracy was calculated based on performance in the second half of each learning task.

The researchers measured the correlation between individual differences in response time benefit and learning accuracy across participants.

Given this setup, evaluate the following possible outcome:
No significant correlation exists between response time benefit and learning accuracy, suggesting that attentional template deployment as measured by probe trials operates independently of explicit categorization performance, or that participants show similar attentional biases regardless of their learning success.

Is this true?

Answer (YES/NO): NO